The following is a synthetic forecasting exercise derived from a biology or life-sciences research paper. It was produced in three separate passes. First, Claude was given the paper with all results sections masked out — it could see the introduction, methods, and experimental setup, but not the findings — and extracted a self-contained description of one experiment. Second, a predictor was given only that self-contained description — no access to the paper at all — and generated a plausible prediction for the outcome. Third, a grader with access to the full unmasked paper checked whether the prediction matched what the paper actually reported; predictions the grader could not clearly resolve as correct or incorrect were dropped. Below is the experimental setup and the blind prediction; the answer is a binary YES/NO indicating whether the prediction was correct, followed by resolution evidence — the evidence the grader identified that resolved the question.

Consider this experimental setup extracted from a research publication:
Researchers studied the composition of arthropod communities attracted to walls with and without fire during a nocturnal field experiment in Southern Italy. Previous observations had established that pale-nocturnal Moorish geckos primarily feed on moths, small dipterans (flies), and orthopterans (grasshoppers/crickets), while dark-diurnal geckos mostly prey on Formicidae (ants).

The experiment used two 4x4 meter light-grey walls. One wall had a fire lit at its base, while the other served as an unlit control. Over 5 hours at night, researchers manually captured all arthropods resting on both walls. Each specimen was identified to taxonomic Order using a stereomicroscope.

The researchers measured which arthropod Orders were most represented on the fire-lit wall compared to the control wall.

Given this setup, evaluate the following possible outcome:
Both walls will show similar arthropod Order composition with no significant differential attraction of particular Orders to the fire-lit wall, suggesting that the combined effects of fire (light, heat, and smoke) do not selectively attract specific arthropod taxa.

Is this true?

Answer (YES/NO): NO